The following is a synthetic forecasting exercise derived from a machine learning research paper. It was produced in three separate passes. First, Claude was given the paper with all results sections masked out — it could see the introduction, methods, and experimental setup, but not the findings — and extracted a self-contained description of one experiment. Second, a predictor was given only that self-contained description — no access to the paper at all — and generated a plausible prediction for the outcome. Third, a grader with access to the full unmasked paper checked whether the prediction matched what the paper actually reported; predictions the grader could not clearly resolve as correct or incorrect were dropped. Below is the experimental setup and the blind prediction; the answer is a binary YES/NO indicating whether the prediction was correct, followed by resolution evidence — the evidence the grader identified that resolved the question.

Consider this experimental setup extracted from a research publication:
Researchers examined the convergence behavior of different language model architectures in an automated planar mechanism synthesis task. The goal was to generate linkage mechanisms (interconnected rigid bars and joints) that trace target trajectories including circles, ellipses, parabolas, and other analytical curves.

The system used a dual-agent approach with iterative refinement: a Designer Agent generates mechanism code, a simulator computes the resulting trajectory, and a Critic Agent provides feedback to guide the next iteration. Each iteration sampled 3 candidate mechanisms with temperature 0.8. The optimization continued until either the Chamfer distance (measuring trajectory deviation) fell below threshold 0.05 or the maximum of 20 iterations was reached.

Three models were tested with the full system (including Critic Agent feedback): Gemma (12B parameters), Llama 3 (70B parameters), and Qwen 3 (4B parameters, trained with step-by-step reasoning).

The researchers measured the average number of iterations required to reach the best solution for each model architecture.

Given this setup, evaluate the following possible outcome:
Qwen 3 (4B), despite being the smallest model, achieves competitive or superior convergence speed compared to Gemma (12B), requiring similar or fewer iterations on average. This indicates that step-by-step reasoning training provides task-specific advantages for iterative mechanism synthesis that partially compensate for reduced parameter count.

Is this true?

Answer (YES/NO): YES